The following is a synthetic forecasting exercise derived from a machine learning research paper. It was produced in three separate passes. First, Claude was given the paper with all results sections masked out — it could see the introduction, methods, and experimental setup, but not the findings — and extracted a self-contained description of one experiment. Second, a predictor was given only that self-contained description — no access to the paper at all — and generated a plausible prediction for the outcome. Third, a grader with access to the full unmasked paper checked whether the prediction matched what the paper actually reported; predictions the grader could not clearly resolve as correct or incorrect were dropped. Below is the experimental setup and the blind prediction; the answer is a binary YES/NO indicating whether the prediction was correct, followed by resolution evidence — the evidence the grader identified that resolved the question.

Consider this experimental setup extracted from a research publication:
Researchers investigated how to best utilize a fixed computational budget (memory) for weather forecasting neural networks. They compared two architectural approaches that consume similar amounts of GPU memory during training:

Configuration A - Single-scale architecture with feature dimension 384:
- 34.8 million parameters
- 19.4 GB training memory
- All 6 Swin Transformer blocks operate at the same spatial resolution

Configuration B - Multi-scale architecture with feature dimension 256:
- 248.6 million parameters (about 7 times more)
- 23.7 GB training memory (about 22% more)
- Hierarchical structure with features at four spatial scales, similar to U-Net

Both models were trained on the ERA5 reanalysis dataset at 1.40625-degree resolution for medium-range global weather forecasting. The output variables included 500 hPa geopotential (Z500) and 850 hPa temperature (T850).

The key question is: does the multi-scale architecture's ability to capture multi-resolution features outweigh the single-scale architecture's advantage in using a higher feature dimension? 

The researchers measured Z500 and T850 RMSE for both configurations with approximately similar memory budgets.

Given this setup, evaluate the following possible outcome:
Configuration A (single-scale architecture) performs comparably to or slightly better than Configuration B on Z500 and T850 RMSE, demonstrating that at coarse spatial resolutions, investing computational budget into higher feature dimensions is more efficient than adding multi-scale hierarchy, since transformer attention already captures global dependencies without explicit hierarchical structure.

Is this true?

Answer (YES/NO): YES